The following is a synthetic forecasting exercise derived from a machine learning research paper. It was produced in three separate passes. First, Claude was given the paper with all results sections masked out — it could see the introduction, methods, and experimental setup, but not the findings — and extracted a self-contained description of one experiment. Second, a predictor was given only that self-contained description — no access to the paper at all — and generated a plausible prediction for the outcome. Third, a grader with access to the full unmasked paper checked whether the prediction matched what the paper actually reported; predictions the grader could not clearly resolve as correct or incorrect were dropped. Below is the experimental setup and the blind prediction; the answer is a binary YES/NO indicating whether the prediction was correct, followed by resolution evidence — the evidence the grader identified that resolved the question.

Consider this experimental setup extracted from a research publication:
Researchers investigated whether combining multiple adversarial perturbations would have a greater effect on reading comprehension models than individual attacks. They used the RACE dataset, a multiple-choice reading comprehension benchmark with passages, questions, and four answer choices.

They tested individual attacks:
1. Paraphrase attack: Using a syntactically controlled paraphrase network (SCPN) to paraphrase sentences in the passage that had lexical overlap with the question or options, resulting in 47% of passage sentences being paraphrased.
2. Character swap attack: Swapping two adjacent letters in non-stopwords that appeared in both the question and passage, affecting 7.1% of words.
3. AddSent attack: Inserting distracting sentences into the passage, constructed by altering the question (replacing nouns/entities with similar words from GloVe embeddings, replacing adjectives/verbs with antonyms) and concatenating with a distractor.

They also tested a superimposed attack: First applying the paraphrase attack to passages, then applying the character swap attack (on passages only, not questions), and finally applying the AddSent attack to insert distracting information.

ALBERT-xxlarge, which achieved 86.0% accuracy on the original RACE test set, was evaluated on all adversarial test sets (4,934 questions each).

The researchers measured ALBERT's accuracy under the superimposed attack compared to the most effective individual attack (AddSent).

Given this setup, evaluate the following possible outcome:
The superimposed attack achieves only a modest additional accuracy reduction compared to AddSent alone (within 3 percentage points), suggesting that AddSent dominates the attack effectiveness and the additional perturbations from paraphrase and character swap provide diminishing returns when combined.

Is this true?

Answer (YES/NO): NO